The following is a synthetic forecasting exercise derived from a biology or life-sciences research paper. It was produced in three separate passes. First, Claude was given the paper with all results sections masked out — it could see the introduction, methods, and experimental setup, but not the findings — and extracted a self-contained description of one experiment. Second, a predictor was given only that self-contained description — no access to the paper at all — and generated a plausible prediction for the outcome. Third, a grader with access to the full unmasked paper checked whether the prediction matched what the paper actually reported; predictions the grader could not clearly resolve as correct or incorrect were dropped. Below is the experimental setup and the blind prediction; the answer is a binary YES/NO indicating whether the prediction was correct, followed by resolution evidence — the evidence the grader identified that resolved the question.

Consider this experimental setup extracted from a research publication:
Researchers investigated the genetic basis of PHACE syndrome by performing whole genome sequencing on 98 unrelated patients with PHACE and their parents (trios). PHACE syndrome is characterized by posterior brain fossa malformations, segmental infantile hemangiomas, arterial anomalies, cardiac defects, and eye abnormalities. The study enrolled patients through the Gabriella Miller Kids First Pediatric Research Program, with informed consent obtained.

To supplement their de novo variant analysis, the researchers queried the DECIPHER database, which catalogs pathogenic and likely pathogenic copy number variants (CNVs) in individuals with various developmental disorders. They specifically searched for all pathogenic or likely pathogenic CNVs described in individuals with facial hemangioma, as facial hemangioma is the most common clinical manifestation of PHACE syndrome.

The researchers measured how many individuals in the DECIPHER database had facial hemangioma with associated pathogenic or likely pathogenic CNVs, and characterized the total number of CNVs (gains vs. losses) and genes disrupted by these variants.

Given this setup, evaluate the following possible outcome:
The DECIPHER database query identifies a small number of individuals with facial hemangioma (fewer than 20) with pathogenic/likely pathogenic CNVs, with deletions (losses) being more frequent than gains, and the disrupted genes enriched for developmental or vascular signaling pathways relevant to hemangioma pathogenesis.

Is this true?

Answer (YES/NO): NO